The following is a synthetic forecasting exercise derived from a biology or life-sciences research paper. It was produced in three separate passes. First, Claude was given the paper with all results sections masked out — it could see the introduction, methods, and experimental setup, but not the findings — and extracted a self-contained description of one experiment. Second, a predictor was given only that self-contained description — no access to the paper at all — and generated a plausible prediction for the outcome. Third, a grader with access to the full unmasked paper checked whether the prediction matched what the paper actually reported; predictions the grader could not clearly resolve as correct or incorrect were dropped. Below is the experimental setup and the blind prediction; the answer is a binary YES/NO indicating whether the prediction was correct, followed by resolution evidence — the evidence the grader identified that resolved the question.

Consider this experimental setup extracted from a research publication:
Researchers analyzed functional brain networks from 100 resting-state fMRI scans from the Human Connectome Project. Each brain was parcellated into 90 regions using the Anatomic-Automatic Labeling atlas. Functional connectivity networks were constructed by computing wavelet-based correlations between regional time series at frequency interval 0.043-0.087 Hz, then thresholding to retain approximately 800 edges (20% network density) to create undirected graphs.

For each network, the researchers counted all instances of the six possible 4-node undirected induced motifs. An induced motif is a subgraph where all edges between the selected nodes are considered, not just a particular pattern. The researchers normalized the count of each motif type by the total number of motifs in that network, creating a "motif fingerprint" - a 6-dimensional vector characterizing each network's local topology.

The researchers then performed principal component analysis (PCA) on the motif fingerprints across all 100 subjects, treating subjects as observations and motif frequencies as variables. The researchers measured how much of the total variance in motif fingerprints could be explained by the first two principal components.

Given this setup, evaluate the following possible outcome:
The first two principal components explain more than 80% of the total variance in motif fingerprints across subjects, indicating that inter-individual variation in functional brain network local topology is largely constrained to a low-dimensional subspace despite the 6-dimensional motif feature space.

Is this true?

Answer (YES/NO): YES